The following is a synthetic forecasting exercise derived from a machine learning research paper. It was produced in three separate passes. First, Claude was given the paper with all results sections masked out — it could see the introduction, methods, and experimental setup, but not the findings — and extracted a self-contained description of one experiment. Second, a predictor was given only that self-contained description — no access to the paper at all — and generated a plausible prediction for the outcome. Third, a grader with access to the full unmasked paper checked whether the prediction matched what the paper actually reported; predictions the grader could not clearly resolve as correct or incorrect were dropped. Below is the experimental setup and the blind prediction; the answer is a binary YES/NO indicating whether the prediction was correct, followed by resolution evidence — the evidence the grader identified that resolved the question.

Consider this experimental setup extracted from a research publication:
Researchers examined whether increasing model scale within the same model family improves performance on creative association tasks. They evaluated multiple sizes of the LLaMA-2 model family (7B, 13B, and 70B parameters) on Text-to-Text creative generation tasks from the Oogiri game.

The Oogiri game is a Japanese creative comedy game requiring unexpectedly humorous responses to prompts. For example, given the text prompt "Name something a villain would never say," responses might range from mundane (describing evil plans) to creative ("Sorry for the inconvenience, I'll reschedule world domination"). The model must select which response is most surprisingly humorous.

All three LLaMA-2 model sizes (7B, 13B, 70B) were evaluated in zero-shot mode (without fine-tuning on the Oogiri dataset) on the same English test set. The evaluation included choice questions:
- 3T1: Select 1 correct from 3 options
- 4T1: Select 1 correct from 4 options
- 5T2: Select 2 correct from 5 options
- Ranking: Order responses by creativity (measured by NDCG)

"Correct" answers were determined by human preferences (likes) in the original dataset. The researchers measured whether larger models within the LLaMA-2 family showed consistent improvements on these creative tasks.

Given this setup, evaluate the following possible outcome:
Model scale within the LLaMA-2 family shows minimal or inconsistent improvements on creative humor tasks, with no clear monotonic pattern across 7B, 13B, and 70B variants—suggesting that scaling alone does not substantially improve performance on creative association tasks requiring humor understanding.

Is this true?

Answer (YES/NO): YES